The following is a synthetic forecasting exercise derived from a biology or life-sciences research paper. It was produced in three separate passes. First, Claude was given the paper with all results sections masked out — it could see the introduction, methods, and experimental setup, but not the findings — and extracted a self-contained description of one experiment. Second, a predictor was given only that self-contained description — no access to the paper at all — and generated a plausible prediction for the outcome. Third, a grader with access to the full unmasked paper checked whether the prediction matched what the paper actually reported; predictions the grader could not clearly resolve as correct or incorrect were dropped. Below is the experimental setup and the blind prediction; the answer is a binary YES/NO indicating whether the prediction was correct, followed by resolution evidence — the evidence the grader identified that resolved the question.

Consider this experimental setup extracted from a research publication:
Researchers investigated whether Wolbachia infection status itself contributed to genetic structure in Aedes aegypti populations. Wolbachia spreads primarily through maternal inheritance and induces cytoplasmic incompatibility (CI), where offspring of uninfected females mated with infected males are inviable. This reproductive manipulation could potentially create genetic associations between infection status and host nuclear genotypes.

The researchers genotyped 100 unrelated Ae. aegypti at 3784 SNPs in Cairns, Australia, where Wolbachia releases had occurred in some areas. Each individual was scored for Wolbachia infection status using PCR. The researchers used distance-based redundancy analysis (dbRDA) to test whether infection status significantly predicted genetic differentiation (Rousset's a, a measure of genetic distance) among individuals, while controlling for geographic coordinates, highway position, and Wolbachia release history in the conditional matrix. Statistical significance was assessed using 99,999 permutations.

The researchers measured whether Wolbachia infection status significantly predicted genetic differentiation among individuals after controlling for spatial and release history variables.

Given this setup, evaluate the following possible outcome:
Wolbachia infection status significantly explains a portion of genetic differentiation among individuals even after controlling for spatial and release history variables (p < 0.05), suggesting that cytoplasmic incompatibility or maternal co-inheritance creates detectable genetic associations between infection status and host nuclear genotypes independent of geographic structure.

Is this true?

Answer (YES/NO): NO